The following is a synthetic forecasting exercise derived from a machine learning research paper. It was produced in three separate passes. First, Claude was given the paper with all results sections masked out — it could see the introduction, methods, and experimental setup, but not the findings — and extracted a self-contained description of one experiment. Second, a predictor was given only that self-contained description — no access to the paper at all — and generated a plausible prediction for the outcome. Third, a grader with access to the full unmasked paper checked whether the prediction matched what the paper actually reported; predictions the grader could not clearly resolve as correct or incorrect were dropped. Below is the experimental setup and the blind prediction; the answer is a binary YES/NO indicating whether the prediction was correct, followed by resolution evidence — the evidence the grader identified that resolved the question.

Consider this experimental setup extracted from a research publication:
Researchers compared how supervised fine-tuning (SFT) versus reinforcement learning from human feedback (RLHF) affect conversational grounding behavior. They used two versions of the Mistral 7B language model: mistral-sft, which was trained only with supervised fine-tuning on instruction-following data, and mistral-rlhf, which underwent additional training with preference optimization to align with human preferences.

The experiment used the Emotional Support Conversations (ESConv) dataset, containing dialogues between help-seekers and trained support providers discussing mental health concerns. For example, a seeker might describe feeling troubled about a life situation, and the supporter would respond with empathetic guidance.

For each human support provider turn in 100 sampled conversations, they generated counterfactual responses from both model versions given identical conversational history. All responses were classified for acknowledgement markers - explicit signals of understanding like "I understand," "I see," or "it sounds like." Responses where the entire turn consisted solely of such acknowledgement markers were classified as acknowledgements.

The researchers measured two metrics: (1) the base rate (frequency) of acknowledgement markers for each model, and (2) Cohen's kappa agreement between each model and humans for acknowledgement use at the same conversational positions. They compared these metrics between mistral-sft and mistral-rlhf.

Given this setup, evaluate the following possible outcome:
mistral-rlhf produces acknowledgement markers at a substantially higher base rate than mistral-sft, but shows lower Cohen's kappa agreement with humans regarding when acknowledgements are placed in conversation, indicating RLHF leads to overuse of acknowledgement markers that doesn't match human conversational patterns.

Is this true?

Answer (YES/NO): YES